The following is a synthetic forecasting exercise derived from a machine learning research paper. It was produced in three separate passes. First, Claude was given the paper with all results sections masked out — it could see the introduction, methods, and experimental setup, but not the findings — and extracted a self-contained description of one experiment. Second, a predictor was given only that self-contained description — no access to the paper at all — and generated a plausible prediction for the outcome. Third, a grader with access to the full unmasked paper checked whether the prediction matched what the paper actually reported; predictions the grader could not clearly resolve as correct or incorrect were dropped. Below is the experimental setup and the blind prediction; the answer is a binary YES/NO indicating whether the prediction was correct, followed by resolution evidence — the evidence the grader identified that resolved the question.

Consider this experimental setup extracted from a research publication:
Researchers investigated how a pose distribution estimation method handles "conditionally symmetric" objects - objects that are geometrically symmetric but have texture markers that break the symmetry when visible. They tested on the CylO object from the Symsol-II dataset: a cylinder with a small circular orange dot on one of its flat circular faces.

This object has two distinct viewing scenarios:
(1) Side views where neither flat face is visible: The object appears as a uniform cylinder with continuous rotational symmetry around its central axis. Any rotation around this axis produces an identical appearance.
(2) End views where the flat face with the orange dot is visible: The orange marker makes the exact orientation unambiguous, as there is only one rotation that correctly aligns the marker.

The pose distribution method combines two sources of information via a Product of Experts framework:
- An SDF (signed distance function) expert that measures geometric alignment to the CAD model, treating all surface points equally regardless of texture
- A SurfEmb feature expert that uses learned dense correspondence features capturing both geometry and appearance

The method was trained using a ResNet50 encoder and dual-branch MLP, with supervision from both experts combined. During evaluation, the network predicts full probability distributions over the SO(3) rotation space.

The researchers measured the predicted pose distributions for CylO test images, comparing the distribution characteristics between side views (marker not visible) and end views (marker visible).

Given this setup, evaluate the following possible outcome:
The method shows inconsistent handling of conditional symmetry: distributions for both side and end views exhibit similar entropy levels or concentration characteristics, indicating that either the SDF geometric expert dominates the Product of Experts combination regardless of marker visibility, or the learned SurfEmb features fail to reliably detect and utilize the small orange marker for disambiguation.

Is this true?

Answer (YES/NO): NO